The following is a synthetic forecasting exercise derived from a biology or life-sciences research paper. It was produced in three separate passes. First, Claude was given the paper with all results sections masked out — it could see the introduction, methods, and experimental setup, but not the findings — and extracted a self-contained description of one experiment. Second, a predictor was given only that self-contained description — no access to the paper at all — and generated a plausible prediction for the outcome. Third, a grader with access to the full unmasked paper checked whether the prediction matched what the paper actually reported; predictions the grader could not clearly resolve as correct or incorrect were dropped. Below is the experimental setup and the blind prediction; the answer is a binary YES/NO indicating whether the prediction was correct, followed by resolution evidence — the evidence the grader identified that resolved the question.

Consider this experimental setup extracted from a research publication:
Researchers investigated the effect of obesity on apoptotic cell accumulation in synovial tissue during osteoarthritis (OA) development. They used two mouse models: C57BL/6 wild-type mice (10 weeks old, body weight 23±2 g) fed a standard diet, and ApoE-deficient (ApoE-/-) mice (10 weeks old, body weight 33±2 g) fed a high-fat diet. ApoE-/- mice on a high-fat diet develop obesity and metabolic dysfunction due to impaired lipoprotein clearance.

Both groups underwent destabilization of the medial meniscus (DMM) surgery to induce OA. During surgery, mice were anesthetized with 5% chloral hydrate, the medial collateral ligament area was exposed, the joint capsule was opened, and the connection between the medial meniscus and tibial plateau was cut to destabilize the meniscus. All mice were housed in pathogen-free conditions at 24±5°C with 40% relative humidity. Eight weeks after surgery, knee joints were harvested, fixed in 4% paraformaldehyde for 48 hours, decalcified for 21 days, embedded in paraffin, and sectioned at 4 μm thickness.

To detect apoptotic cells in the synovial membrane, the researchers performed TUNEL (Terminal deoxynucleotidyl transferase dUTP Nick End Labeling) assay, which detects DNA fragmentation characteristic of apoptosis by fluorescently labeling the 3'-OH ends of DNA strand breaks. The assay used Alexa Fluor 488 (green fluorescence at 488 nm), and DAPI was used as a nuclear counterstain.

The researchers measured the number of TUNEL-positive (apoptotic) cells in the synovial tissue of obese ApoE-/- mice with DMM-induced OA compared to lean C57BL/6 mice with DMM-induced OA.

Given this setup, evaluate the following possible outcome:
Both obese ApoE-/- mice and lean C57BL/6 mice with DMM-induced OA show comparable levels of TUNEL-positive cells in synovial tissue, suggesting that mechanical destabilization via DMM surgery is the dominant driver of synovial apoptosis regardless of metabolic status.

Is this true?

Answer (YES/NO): NO